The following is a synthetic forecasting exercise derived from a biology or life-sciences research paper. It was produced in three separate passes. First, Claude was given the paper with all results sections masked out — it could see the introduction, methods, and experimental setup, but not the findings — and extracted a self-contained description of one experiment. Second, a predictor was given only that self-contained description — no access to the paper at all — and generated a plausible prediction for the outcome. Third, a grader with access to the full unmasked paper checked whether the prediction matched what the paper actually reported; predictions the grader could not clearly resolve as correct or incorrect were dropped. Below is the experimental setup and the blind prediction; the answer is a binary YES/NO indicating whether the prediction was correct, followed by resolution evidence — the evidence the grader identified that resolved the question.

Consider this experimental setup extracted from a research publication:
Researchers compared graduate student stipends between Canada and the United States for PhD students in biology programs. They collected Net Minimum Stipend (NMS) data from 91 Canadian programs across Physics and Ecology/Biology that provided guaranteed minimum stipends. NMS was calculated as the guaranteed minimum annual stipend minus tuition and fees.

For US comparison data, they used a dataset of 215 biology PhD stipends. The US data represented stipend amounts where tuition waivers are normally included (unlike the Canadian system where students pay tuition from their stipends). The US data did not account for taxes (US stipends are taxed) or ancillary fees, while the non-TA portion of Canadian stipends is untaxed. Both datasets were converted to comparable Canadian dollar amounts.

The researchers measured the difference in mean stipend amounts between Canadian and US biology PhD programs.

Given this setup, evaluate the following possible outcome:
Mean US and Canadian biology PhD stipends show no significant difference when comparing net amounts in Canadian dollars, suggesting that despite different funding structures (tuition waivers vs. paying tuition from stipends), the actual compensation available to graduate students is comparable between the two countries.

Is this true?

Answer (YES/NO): NO